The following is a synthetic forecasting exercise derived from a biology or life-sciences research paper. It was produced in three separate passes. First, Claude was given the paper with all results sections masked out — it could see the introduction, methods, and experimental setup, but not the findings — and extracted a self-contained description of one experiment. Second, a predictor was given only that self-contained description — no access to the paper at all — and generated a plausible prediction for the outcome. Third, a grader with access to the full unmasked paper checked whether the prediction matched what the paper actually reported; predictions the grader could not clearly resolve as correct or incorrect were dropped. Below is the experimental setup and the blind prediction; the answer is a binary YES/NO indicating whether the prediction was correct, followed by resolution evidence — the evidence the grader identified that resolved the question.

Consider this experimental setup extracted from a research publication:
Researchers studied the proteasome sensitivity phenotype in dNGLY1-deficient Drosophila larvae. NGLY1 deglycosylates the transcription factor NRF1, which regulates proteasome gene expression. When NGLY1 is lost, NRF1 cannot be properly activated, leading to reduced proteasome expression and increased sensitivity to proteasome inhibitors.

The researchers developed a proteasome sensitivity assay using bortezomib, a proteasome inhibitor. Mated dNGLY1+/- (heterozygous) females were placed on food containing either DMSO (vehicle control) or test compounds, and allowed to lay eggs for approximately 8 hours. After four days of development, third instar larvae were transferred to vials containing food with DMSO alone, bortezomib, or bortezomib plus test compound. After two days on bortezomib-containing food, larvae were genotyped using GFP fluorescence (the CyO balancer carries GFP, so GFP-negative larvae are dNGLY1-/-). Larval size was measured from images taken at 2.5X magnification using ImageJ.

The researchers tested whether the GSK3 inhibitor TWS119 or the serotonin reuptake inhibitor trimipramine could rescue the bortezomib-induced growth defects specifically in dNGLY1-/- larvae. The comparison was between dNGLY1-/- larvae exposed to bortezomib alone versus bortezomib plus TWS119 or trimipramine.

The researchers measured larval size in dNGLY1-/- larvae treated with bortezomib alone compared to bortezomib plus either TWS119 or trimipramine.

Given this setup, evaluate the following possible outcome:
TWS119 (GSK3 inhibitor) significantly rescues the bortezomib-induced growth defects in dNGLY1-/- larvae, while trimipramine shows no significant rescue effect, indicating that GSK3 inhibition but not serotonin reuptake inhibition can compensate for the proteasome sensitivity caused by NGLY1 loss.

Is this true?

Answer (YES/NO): NO